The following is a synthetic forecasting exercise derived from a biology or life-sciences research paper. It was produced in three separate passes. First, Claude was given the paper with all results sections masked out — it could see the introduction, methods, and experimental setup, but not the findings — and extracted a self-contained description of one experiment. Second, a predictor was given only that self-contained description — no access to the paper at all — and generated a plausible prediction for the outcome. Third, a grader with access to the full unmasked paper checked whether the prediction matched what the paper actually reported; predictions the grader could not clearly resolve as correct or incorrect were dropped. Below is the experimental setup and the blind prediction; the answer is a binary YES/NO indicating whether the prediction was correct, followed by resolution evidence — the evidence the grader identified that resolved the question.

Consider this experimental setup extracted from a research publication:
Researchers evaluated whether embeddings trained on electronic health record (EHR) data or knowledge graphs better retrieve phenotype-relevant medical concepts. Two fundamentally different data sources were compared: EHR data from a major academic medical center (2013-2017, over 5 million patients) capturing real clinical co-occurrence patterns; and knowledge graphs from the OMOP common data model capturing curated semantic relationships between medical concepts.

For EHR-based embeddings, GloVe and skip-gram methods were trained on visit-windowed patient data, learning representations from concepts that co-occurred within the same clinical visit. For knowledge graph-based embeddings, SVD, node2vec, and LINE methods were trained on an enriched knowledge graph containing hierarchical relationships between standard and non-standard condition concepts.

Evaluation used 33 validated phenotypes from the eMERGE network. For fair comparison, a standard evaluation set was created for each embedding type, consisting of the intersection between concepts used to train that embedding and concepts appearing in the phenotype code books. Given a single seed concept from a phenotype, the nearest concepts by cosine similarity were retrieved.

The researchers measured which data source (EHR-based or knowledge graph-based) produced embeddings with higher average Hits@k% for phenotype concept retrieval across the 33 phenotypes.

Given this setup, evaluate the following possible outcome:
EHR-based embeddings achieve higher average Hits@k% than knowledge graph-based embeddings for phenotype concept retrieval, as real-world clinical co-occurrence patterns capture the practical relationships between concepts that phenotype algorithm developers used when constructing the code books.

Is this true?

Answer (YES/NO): NO